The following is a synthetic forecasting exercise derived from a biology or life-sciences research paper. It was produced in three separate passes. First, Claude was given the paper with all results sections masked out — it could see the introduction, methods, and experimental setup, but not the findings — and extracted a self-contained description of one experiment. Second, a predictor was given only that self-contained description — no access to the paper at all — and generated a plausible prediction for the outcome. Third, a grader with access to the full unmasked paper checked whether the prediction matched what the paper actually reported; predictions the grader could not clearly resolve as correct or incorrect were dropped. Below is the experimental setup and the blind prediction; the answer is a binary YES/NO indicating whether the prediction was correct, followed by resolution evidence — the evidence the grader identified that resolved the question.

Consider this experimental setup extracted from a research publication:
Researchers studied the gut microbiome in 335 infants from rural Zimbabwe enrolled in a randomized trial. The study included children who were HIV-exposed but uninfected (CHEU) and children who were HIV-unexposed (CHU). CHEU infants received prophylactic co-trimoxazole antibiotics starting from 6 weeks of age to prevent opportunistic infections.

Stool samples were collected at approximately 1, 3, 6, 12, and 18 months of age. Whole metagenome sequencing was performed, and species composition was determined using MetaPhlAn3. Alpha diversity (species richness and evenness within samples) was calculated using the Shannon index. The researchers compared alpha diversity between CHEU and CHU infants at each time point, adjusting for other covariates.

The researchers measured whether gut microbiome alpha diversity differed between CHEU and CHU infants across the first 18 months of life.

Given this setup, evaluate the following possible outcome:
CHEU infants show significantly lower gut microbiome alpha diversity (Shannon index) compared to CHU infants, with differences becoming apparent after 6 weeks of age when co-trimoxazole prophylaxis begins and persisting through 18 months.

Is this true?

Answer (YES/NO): NO